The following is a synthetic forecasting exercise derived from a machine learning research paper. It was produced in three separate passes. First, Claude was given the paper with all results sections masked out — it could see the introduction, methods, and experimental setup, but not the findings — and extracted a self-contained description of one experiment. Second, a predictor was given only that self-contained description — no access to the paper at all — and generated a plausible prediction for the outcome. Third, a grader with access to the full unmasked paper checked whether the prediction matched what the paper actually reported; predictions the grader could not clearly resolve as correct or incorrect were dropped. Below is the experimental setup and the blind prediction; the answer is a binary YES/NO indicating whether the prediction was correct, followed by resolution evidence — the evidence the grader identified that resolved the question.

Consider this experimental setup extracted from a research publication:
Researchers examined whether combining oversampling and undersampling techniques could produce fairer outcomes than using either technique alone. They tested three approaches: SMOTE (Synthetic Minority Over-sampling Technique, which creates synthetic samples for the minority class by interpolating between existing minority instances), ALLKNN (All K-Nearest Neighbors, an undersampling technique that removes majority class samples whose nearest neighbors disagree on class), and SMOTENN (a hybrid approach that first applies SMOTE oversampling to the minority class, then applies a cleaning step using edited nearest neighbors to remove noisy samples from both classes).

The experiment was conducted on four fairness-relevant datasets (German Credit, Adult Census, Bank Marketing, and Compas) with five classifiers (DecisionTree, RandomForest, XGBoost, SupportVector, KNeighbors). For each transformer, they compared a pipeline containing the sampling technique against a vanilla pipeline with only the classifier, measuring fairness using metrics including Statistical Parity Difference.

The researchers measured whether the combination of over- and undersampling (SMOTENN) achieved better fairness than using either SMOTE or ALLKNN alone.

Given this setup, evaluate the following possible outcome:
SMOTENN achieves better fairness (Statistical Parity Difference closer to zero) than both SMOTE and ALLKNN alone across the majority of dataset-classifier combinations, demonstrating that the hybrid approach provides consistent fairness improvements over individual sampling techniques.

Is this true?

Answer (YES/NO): NO